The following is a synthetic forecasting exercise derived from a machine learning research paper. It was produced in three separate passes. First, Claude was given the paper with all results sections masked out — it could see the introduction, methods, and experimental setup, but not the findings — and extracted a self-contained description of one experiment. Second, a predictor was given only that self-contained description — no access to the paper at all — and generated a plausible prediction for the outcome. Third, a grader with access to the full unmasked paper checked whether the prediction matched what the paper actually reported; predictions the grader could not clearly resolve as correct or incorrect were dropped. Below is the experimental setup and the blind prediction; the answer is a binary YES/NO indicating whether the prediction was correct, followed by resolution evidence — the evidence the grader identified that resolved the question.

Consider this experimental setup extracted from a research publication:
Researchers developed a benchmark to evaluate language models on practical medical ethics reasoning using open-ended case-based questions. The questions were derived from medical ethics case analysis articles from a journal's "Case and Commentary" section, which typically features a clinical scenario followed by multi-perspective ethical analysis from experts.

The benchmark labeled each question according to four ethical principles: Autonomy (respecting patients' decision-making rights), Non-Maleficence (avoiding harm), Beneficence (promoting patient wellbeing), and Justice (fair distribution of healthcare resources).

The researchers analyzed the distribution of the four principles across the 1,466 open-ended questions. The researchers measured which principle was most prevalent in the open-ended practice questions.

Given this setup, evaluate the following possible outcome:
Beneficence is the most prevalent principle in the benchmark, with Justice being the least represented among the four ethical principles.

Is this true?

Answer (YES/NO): NO